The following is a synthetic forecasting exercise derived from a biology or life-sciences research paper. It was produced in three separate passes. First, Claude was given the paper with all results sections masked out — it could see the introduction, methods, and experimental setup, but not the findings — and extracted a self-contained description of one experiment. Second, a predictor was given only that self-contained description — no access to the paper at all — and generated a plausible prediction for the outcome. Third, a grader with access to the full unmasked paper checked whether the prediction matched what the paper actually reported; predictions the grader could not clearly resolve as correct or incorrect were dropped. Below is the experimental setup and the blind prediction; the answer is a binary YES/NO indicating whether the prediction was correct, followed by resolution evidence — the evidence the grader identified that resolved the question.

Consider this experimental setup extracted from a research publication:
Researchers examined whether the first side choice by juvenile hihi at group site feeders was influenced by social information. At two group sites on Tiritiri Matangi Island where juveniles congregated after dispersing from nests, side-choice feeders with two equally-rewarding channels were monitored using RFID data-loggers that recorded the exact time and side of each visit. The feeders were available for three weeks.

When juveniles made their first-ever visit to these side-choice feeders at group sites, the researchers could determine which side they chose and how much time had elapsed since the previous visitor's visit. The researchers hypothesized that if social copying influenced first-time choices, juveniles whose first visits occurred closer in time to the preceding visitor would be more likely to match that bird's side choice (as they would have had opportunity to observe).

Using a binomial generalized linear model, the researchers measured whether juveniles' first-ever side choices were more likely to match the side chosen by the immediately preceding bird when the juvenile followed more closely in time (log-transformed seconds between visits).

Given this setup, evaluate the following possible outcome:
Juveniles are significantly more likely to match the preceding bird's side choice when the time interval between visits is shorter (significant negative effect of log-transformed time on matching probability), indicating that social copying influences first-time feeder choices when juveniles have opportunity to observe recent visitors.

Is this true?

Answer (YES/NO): NO